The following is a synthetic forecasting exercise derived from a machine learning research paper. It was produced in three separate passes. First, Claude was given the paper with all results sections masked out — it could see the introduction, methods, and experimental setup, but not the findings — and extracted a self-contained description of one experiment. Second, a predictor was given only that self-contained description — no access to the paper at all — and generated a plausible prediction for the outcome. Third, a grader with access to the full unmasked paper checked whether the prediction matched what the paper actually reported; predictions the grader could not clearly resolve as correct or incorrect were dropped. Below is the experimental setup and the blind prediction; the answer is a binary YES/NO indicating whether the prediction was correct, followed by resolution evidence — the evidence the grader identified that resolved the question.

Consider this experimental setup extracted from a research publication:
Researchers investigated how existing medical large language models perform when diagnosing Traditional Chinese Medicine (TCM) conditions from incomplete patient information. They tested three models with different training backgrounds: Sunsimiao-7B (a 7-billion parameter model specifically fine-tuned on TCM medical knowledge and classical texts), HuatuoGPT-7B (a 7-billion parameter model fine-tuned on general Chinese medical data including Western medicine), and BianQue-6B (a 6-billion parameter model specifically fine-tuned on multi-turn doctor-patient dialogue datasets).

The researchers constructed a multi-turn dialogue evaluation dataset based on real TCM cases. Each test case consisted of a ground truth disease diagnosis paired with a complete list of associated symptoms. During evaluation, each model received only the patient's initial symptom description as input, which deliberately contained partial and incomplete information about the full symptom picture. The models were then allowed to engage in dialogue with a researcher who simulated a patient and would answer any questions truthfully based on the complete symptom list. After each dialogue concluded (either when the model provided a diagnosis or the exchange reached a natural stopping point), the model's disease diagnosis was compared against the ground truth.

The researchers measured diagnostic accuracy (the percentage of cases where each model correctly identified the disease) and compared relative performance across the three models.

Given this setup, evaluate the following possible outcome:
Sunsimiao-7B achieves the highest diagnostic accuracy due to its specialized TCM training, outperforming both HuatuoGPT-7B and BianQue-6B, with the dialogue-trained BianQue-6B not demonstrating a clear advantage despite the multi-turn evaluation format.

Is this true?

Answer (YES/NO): NO